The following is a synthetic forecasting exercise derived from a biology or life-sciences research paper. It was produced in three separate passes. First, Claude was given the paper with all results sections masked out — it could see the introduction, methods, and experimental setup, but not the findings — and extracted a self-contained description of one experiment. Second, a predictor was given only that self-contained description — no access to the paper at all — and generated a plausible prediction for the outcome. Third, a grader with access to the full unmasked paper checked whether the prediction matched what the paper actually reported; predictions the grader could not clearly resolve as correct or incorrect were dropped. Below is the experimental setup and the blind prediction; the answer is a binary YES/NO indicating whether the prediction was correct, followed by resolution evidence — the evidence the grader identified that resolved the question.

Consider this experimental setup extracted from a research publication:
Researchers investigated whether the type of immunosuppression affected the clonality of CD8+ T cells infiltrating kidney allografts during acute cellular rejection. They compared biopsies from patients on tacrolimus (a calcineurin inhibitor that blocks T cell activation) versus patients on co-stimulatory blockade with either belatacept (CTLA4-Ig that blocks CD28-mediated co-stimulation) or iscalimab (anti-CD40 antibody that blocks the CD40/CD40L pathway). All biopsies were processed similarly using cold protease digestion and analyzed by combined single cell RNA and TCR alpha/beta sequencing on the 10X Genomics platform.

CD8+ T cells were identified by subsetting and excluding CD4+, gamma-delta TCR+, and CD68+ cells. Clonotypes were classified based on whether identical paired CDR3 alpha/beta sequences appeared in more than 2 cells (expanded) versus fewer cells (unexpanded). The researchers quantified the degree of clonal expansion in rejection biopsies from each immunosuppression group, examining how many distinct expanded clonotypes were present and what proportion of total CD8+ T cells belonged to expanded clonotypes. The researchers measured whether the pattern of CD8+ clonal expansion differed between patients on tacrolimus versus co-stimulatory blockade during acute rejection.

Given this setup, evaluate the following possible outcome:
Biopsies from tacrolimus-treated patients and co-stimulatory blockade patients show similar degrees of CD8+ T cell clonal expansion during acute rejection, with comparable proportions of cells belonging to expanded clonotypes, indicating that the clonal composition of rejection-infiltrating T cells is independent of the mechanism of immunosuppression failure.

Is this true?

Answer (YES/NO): YES